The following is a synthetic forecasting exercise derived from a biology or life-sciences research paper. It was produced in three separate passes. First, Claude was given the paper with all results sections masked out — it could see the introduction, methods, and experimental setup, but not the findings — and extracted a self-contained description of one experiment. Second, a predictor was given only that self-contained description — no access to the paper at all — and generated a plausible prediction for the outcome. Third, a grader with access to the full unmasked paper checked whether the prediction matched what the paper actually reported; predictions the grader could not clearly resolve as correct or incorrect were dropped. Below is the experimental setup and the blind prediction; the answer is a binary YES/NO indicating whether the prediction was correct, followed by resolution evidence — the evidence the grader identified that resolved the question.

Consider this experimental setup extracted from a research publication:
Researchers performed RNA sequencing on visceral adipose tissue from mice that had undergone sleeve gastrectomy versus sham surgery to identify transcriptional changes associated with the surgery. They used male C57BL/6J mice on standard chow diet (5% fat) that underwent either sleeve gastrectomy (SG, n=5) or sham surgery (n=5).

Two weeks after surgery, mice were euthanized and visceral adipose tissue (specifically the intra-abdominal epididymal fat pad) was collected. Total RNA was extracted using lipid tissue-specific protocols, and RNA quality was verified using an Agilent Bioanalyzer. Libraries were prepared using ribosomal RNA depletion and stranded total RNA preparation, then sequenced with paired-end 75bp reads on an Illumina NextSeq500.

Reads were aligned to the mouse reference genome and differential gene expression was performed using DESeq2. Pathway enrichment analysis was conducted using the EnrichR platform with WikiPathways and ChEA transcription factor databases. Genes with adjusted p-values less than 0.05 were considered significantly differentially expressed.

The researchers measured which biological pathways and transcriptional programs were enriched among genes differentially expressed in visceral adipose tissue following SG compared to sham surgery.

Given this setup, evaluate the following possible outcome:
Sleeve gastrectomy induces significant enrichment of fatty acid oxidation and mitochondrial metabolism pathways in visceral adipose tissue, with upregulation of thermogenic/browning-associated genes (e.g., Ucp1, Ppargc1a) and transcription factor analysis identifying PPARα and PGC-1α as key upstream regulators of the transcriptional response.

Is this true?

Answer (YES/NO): NO